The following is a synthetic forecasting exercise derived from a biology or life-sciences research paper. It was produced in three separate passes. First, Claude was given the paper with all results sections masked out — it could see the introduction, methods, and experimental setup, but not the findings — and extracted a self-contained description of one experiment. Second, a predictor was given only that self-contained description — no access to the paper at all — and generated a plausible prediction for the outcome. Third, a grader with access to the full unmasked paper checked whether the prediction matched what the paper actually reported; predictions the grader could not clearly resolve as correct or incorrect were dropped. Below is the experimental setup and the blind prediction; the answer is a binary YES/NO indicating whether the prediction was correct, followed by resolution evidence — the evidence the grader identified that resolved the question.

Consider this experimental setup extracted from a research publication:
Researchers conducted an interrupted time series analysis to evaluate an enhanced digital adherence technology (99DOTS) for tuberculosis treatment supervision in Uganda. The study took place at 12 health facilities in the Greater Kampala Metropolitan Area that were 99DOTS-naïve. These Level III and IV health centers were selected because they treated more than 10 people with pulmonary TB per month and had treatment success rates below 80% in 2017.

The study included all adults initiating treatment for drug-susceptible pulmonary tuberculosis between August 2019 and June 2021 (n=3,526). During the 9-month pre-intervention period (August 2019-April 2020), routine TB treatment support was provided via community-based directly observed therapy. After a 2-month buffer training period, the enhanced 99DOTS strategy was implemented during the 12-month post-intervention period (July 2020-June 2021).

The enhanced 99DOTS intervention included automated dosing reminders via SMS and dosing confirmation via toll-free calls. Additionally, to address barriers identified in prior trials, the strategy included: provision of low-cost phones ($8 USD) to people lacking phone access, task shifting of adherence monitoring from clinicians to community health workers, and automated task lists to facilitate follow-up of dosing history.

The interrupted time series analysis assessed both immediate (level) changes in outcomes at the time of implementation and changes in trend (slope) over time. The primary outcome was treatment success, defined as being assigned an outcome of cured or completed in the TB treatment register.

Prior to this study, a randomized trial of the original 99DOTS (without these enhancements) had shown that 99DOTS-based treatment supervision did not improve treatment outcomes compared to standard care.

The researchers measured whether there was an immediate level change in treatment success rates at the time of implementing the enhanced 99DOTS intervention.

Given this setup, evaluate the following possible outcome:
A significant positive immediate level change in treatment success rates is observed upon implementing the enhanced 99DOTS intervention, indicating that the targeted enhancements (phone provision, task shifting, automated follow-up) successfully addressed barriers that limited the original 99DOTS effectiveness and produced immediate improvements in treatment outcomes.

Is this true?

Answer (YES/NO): NO